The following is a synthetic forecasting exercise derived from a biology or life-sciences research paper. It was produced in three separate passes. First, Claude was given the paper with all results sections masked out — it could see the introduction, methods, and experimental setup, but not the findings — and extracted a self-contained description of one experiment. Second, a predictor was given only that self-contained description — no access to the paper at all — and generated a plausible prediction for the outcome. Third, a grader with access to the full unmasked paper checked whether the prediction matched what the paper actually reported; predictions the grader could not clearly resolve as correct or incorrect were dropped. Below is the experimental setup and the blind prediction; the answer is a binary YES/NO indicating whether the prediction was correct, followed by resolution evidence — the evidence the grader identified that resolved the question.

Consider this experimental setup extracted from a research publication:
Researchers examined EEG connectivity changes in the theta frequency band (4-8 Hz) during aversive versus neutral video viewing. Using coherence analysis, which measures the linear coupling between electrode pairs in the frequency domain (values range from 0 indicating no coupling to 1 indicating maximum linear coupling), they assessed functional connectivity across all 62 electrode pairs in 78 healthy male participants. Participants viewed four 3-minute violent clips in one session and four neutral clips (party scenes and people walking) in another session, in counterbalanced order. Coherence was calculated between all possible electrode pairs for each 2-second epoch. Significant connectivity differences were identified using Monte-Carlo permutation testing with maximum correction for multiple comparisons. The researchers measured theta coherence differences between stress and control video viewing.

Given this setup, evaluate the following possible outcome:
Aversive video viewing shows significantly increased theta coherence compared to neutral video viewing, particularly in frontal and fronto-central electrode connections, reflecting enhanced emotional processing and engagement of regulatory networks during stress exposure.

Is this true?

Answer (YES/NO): NO